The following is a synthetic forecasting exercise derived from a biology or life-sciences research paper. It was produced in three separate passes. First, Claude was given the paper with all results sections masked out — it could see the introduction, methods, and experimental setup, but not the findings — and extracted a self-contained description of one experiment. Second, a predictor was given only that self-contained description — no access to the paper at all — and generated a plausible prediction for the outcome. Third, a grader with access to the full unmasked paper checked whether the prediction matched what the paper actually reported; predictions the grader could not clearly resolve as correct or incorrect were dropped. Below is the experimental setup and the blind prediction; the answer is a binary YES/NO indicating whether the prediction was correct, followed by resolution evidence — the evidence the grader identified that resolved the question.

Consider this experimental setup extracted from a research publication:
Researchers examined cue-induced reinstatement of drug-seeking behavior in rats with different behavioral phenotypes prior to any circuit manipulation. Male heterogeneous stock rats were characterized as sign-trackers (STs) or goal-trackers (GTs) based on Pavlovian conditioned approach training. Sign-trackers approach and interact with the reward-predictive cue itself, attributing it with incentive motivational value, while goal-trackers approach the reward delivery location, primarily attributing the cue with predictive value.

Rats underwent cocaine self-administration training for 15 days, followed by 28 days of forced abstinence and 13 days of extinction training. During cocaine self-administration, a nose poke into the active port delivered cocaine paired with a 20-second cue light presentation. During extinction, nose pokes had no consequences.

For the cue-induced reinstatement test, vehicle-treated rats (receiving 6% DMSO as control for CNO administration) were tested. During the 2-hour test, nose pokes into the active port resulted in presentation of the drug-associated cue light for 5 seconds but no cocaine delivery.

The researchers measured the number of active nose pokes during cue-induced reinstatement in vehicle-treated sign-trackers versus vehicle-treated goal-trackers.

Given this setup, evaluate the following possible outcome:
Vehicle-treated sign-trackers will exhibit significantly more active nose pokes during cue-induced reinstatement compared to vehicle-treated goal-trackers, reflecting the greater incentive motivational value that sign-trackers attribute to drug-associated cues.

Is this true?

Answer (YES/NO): YES